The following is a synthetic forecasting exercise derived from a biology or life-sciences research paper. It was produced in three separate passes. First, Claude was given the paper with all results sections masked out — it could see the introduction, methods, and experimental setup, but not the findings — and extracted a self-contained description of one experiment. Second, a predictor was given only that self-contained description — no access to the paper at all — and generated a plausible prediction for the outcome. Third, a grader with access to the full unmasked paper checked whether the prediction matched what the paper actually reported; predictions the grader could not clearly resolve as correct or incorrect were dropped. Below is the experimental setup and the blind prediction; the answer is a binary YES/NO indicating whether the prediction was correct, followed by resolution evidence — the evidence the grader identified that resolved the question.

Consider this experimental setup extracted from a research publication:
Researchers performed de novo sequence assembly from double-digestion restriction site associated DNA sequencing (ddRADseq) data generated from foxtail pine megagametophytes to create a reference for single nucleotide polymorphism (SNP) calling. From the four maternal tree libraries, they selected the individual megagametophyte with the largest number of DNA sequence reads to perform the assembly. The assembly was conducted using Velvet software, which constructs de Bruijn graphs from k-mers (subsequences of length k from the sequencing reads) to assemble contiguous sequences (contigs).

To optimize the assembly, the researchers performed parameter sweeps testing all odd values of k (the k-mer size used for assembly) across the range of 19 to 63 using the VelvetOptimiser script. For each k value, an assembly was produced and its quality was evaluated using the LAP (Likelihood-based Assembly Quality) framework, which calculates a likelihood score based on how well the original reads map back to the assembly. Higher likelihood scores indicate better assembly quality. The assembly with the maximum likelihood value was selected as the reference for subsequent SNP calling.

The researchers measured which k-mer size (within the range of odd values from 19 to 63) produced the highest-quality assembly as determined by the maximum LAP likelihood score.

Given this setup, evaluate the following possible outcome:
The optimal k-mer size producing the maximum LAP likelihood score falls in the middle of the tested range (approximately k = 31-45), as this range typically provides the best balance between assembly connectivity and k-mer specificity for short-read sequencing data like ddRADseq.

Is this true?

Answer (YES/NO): YES